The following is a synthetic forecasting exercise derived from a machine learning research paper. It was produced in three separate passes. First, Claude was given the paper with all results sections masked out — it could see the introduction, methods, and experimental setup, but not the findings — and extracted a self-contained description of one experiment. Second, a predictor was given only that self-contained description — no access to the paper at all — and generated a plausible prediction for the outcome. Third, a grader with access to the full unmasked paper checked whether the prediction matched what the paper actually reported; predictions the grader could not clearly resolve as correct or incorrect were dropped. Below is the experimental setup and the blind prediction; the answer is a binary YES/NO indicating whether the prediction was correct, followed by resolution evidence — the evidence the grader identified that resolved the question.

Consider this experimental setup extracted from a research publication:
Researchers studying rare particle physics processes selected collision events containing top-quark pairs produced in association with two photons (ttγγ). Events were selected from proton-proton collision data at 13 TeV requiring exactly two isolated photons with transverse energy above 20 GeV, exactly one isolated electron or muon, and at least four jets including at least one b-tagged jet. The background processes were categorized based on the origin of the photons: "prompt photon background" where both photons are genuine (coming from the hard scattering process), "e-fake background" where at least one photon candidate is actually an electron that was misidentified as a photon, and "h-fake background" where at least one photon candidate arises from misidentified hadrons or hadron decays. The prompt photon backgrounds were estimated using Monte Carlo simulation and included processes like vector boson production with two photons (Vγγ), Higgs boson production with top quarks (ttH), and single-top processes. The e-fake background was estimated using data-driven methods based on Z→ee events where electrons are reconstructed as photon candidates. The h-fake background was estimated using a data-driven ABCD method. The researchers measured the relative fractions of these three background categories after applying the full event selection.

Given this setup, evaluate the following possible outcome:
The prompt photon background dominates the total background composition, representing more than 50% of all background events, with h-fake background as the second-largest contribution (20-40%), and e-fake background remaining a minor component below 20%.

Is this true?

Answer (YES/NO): NO